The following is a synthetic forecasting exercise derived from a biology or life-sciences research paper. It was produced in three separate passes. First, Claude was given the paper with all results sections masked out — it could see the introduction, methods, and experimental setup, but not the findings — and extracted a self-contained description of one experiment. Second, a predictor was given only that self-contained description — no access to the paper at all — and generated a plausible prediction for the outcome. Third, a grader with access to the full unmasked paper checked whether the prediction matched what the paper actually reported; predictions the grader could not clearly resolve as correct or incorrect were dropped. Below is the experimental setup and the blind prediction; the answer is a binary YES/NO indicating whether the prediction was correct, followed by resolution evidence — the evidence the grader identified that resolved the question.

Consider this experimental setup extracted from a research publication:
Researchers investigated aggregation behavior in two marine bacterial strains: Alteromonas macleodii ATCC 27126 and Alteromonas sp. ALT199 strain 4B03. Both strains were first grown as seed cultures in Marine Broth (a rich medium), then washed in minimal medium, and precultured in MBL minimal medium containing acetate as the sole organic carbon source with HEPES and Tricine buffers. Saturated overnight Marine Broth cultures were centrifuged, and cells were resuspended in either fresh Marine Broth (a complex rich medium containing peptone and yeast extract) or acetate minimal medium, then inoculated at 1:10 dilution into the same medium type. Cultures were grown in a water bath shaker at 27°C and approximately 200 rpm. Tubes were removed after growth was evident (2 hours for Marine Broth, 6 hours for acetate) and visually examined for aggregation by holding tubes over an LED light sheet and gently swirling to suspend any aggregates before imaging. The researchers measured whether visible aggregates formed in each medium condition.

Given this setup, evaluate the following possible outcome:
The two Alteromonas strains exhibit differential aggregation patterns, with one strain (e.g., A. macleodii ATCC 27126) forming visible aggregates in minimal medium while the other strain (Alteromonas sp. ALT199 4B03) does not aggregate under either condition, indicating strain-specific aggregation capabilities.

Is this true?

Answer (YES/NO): NO